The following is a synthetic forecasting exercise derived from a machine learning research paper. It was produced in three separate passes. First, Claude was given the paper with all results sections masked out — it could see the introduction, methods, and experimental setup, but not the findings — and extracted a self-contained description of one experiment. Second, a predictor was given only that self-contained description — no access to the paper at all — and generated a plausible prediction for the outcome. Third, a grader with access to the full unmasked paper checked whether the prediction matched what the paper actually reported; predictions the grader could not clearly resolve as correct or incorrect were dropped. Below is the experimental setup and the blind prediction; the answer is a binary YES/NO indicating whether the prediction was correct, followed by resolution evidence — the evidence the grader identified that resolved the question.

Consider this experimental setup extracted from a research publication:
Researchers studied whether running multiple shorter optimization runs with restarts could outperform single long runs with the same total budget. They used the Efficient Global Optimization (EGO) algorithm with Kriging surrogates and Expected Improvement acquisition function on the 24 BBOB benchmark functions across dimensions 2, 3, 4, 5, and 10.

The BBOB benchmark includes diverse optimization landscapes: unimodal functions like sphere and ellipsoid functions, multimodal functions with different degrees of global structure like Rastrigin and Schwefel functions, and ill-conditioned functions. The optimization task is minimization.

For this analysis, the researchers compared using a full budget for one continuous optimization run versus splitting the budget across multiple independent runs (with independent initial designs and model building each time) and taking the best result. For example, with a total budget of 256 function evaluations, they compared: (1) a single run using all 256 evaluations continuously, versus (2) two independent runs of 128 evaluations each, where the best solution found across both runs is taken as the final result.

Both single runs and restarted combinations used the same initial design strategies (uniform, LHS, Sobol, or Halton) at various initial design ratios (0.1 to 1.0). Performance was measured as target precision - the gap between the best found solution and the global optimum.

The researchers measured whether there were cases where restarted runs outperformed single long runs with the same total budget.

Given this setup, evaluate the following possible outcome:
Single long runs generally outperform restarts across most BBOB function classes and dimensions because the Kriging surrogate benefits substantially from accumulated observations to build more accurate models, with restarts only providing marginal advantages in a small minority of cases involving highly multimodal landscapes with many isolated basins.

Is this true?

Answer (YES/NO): NO